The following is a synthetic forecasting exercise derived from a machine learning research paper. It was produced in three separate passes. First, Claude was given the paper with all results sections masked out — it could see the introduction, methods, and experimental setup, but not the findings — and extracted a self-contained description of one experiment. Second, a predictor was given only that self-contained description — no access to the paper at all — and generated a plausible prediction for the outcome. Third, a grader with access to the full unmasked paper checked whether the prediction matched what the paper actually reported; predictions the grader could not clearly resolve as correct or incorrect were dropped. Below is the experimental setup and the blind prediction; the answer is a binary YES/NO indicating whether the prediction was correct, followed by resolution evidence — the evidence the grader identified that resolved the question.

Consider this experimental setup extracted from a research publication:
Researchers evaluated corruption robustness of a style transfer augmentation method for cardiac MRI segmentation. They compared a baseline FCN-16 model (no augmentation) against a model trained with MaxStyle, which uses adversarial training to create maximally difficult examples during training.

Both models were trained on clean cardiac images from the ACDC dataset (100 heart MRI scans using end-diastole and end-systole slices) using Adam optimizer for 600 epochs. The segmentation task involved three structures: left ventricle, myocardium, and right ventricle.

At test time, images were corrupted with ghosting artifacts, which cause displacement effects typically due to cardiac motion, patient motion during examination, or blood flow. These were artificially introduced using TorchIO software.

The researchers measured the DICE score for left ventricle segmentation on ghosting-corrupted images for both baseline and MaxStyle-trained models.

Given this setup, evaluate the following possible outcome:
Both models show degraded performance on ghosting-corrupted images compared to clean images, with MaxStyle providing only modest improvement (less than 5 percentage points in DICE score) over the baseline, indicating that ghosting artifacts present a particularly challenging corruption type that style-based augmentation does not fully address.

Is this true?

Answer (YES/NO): NO